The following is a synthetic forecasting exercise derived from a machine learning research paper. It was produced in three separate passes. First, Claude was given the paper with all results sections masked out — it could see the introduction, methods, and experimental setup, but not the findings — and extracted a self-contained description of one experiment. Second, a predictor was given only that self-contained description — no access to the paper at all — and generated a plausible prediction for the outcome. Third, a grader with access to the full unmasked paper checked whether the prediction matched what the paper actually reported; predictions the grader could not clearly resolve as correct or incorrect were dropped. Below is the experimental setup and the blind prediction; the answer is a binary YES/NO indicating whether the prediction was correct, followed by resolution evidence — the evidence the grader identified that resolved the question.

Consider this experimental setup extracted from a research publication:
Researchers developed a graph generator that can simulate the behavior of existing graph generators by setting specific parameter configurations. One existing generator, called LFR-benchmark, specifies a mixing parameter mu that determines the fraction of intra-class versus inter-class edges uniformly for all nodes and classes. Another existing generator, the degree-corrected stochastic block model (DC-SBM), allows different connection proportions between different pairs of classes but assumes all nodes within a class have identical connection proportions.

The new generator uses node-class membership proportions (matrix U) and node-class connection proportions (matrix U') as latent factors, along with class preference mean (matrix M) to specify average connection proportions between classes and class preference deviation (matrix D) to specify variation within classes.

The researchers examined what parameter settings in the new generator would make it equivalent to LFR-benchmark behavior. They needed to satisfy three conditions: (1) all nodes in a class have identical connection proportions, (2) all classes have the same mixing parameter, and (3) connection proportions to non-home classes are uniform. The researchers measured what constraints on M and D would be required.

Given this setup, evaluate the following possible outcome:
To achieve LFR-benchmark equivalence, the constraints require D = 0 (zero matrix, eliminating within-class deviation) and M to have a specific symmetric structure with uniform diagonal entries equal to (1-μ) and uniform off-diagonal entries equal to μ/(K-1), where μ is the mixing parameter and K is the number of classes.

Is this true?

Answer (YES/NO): NO